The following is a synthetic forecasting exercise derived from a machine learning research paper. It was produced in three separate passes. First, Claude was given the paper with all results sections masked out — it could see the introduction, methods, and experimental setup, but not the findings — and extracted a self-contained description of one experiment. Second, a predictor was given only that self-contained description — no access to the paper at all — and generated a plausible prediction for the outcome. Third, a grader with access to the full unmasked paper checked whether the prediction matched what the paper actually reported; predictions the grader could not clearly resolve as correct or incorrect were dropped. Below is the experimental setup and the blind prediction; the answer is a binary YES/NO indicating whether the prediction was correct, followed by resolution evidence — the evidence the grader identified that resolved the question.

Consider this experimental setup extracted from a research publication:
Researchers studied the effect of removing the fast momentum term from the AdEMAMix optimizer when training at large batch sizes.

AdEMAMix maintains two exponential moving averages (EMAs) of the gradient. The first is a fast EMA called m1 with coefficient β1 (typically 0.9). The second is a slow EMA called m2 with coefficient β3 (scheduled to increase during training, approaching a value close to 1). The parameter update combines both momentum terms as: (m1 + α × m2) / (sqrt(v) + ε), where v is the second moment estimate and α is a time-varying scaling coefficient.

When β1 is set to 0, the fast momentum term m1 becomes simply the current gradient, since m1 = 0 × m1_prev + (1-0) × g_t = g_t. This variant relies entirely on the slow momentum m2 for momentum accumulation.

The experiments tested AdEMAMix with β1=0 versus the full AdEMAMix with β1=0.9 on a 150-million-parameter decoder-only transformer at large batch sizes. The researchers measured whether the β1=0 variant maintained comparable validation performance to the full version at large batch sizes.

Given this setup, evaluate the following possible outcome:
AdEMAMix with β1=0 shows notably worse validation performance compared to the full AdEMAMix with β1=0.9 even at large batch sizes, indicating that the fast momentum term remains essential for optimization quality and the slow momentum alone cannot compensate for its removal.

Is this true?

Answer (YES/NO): YES